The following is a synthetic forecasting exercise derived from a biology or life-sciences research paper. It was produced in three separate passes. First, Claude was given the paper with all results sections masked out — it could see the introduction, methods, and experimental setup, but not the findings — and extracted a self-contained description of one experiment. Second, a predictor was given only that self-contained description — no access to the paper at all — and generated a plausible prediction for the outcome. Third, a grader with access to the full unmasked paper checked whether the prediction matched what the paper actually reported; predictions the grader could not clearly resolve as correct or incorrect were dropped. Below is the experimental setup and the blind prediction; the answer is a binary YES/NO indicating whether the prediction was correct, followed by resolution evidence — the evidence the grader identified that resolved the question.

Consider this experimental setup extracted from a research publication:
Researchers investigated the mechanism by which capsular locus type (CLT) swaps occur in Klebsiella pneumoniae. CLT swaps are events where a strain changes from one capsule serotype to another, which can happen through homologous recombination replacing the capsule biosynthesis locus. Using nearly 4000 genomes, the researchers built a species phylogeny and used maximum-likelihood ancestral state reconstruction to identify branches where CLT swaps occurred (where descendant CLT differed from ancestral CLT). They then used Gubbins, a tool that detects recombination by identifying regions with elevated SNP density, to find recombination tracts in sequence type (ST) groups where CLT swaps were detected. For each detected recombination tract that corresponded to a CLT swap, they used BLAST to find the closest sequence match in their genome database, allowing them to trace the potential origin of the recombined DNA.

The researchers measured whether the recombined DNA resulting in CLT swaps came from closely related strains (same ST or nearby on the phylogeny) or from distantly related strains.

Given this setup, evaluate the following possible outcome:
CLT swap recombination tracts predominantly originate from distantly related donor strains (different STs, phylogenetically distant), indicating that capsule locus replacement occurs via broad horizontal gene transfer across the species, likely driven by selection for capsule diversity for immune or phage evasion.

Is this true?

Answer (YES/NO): YES